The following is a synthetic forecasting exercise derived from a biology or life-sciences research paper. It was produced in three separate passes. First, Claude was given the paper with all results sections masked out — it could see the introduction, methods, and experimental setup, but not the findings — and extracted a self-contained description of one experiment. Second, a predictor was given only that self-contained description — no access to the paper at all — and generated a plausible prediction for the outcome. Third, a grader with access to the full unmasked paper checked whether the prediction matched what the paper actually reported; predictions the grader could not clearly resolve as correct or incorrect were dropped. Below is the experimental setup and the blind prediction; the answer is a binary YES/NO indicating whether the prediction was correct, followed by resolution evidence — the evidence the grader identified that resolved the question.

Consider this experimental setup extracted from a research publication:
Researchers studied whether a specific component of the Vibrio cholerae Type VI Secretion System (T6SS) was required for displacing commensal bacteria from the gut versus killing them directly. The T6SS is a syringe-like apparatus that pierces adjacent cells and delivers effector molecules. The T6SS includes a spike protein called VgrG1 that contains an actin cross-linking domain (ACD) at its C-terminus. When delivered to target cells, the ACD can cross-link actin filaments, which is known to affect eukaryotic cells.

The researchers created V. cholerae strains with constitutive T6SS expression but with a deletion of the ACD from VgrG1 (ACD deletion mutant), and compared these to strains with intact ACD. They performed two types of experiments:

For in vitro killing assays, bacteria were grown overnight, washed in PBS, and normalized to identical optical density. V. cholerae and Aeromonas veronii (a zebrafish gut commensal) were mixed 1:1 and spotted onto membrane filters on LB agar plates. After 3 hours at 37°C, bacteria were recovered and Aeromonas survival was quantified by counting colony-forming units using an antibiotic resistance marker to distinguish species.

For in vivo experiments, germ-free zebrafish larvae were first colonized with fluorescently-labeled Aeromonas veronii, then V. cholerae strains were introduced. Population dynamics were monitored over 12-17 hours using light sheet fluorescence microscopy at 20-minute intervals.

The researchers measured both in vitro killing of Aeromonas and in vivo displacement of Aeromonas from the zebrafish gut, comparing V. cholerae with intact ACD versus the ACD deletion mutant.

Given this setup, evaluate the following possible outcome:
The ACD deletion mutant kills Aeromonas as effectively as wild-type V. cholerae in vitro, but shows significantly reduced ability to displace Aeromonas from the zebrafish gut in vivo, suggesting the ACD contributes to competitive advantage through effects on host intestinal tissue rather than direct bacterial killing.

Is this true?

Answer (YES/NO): YES